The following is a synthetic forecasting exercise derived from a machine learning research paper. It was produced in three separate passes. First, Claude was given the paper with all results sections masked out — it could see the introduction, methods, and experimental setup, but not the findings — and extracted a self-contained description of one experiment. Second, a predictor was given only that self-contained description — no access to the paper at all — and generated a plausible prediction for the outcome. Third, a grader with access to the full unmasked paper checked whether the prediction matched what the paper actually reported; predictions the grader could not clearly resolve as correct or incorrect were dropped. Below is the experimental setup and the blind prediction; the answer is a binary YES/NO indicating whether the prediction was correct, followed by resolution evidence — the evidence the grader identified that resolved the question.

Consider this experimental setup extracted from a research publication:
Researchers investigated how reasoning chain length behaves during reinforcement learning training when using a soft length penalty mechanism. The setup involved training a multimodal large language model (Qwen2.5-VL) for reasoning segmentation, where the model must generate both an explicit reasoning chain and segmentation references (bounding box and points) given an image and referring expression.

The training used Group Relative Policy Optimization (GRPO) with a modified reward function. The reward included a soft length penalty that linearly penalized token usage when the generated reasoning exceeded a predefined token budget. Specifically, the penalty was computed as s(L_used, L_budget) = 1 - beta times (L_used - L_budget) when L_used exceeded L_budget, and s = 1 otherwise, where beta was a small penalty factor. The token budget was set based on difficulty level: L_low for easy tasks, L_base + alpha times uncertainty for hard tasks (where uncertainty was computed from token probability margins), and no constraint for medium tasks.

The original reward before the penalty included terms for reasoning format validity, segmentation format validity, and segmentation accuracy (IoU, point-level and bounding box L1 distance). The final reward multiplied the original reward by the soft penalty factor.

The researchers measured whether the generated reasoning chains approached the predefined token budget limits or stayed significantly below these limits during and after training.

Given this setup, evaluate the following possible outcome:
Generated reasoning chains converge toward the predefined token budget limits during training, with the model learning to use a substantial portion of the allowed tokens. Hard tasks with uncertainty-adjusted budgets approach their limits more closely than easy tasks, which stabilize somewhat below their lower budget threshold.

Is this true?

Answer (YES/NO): NO